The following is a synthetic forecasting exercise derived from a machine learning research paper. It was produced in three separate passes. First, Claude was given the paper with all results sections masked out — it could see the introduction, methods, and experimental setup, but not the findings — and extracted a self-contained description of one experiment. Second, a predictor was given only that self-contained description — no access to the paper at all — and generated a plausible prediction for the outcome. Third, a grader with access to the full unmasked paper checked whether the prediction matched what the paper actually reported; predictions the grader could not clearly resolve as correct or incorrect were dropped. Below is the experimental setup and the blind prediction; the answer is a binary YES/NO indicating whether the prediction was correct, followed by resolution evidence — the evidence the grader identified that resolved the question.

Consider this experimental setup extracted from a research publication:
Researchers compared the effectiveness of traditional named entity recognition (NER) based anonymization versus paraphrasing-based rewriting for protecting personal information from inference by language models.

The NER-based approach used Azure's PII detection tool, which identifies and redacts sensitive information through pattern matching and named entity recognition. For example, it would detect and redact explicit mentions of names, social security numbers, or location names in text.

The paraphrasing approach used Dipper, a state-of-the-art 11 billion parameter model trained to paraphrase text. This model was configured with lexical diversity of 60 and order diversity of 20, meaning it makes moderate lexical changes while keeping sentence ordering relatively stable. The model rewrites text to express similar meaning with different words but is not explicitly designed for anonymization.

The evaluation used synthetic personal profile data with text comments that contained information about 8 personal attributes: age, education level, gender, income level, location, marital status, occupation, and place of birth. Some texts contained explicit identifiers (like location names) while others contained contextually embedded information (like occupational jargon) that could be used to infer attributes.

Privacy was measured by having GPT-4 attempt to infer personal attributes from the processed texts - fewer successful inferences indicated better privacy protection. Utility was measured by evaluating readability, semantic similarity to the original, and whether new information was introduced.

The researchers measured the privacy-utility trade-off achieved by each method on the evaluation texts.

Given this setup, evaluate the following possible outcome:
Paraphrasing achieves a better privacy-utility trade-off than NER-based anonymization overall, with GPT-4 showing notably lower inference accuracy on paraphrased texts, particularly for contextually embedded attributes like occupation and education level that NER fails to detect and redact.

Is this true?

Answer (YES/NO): NO